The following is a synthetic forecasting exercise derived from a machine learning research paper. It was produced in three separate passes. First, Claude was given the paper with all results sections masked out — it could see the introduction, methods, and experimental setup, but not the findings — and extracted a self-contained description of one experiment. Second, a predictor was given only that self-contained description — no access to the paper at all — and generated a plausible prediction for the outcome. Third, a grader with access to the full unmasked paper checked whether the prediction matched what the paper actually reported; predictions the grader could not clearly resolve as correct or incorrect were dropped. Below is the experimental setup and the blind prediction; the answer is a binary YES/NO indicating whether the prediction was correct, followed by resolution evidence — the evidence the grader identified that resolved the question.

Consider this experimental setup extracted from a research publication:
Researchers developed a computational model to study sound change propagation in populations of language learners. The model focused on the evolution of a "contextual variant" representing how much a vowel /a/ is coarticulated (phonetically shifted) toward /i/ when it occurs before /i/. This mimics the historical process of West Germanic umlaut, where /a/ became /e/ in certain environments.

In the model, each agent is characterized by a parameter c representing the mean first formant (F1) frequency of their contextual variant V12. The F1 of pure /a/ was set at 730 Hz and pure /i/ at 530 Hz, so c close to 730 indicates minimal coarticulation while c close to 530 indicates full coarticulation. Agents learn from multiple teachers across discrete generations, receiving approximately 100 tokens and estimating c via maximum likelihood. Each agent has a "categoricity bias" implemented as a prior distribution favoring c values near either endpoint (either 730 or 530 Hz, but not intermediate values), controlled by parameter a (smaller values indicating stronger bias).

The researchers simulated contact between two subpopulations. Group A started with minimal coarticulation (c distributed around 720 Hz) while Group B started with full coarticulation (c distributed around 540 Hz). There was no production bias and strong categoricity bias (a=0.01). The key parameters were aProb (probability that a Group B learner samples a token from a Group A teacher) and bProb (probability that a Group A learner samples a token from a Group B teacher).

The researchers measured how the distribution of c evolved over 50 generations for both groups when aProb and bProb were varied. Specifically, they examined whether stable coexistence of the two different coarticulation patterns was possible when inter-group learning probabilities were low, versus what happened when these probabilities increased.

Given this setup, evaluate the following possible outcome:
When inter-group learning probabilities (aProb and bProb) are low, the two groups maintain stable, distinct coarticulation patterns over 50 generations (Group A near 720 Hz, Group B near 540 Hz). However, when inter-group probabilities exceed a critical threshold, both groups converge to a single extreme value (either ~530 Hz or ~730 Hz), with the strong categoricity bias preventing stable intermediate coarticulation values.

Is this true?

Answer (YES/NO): NO